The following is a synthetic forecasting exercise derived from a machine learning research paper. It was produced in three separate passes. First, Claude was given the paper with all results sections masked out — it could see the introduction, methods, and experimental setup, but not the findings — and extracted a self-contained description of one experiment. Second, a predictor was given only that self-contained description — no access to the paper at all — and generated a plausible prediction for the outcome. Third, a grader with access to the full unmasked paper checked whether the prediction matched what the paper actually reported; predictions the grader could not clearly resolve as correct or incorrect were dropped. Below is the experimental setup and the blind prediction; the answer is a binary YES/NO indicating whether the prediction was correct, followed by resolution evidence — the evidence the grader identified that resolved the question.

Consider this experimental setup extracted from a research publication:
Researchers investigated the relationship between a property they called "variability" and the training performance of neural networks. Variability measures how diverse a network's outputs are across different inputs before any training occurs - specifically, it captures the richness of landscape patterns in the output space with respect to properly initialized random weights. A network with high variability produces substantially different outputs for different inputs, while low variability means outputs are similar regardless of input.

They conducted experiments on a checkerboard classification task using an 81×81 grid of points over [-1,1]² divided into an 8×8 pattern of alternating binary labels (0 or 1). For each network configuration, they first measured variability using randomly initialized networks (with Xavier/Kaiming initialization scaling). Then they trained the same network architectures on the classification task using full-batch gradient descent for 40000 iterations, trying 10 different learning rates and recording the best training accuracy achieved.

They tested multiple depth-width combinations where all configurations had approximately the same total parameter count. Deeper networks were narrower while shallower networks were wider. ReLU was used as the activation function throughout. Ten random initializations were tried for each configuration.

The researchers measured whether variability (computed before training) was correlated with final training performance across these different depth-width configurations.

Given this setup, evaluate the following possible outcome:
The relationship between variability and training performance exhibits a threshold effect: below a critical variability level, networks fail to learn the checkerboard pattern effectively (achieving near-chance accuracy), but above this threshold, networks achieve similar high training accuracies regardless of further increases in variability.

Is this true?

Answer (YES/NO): NO